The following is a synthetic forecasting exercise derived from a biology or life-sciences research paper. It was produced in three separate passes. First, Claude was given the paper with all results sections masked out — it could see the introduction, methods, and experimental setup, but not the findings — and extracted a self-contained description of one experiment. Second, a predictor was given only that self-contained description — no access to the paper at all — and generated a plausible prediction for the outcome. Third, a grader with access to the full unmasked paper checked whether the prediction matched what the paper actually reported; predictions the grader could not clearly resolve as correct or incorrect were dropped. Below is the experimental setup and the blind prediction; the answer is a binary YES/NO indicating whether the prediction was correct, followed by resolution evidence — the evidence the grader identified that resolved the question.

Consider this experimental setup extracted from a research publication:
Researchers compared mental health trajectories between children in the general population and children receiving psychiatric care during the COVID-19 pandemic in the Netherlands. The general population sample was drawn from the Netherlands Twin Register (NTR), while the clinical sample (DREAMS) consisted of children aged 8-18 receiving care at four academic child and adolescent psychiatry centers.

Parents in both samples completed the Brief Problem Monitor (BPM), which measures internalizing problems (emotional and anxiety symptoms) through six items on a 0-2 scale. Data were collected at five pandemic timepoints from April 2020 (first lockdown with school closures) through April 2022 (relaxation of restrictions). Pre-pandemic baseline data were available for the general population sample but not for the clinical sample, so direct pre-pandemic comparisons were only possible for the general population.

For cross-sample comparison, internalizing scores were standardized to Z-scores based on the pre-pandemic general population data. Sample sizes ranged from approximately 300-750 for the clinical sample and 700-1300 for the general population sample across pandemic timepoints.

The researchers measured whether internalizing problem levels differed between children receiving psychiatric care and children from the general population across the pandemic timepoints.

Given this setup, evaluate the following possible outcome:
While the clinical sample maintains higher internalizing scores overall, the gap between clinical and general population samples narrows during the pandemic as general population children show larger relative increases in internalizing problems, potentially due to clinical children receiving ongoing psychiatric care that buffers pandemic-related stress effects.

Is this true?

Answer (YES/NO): NO